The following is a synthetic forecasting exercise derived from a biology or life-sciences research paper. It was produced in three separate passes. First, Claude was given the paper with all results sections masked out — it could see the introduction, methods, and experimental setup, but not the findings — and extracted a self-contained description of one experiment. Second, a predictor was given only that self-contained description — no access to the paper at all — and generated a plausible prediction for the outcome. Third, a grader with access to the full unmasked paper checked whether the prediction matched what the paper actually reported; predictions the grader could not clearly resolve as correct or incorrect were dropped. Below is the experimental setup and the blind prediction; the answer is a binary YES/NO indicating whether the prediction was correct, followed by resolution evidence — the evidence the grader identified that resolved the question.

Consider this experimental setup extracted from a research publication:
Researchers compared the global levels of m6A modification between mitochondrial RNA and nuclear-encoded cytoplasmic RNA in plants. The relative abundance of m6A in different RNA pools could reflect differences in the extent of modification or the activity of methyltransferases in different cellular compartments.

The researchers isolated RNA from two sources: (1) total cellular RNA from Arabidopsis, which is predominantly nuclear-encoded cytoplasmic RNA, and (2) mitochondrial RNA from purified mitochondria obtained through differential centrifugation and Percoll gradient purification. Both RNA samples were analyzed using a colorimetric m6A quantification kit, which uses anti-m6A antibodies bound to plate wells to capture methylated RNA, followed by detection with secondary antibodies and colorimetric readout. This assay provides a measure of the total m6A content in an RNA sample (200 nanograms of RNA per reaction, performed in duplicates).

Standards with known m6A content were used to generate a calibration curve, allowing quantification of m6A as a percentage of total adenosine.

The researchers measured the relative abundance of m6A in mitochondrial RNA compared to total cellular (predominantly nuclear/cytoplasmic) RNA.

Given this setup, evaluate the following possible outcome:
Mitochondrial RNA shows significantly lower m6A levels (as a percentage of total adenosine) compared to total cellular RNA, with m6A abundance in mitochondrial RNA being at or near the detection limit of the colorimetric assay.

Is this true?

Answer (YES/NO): NO